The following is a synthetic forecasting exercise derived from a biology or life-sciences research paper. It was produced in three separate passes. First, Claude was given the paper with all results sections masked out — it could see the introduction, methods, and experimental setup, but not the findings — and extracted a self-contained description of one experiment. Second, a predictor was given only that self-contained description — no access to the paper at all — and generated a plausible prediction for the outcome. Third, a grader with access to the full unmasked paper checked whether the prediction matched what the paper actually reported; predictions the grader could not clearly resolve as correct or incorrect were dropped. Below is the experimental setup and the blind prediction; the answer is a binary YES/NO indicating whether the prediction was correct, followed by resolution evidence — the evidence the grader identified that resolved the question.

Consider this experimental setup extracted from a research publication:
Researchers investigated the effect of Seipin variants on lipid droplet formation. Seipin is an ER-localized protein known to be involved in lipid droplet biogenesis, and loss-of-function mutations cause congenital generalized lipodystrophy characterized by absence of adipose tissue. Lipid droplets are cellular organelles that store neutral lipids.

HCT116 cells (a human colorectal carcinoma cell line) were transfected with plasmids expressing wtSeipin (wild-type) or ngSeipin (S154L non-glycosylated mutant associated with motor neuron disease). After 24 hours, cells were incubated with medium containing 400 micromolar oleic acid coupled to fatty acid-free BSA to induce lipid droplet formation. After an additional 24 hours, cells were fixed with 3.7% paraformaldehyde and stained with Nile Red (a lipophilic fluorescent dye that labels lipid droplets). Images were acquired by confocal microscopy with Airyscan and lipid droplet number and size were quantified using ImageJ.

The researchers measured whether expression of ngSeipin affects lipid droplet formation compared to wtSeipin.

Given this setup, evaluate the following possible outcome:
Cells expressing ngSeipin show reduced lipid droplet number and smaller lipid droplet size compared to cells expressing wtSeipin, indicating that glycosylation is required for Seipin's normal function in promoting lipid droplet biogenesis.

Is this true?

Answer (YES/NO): NO